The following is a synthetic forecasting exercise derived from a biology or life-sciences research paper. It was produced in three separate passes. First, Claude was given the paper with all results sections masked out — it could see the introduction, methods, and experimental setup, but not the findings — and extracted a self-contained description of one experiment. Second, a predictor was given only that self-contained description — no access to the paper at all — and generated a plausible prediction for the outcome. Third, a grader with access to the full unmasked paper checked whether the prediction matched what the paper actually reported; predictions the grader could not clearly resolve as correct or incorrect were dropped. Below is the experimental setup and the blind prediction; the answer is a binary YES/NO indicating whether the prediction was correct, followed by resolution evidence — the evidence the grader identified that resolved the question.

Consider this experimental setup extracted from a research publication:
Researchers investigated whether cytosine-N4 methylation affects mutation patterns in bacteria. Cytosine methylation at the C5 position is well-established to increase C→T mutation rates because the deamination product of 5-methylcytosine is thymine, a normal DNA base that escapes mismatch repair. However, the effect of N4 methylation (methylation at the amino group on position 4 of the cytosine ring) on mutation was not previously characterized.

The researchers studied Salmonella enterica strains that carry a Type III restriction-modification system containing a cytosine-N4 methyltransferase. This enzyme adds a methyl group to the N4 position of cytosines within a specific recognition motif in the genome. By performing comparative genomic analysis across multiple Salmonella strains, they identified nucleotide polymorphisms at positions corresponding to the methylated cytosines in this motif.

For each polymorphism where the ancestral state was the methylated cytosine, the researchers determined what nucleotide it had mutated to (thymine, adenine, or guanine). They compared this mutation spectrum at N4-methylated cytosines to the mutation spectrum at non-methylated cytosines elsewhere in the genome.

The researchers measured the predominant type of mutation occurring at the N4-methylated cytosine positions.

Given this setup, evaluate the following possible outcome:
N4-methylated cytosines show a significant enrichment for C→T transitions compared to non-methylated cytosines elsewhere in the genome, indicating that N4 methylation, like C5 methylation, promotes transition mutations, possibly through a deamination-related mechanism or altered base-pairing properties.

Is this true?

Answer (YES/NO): NO